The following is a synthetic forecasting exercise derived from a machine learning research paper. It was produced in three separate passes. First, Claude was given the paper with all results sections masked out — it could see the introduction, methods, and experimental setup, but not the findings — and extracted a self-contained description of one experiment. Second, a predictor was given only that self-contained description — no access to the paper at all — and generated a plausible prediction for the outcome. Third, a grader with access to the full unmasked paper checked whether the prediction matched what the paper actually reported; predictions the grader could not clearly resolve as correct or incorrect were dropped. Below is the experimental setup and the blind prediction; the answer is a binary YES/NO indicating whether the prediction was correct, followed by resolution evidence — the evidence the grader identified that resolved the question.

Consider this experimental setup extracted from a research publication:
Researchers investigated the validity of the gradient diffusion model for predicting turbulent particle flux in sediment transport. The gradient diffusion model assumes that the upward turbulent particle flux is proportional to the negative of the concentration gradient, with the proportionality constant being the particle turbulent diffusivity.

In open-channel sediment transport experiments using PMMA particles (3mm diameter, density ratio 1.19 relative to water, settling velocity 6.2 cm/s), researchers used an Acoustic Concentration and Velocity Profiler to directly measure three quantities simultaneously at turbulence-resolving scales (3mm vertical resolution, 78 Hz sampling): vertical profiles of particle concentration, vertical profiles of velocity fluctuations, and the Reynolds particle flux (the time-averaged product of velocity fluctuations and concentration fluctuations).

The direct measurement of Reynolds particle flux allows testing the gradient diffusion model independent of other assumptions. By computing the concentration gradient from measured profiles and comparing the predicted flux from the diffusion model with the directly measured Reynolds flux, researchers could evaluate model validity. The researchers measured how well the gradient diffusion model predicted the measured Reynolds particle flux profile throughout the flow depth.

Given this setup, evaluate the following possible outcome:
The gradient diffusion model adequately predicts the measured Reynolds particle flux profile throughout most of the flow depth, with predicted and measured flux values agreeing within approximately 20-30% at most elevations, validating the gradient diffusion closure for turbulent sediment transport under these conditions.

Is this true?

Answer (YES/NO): NO